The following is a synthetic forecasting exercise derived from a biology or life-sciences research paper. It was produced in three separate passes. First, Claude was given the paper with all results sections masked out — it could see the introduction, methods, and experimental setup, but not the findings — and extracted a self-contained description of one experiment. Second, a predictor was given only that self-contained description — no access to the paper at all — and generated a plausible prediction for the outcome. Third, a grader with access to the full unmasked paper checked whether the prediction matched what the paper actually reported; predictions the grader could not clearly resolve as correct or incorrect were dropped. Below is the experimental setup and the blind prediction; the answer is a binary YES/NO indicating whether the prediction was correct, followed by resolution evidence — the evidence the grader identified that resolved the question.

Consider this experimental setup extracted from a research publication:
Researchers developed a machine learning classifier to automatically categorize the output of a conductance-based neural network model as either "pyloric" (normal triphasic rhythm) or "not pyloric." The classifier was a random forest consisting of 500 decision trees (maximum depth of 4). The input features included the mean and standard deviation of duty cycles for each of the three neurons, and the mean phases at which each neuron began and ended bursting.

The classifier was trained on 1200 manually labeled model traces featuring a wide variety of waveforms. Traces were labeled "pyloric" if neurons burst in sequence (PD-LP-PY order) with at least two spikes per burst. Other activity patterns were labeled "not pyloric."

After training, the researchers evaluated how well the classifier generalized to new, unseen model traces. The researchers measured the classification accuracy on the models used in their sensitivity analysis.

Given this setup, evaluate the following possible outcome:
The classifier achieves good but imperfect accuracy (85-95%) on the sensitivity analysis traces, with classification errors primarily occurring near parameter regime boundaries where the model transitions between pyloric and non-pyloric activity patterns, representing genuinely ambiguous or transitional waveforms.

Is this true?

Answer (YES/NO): NO